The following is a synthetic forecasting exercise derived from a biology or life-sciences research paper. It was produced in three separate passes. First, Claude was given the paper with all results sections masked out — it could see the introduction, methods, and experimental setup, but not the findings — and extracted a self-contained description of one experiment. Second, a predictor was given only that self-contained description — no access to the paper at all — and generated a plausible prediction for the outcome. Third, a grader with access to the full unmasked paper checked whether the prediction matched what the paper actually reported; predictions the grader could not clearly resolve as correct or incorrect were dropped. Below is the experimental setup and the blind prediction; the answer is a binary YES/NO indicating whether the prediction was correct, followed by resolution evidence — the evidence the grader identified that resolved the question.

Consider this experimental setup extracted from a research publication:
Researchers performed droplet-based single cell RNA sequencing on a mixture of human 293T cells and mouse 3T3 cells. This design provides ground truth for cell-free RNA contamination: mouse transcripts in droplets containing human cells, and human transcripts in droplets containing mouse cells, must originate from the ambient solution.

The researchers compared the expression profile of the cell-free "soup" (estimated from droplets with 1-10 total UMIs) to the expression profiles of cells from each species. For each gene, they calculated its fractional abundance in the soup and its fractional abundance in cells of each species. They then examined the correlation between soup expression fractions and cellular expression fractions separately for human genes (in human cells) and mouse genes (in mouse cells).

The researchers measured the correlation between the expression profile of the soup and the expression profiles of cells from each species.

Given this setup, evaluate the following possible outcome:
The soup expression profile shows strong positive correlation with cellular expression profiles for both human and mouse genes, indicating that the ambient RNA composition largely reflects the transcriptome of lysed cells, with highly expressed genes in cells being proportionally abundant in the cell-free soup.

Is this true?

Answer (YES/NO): YES